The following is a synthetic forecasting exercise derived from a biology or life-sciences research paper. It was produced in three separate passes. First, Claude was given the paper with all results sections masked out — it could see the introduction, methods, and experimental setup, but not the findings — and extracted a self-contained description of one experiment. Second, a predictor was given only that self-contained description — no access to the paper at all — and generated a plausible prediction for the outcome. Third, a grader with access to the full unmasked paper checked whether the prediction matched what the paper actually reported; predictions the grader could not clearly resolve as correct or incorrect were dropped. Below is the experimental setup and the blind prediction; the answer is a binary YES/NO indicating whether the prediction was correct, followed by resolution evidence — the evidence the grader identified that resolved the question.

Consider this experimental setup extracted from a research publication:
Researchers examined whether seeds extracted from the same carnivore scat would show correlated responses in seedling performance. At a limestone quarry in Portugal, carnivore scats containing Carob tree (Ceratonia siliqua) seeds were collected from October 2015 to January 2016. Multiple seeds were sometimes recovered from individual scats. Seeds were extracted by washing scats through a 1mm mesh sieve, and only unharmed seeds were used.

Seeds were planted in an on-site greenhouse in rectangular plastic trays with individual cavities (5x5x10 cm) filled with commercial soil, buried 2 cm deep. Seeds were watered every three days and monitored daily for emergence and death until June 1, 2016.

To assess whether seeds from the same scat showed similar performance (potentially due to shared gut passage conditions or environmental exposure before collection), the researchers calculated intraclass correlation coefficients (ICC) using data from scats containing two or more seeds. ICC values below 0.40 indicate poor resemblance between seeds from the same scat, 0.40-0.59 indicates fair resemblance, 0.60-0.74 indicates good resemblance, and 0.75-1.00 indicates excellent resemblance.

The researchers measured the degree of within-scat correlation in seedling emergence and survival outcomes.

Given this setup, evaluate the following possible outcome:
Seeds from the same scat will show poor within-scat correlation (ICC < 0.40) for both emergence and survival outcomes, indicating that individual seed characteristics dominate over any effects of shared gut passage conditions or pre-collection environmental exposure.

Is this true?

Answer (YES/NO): YES